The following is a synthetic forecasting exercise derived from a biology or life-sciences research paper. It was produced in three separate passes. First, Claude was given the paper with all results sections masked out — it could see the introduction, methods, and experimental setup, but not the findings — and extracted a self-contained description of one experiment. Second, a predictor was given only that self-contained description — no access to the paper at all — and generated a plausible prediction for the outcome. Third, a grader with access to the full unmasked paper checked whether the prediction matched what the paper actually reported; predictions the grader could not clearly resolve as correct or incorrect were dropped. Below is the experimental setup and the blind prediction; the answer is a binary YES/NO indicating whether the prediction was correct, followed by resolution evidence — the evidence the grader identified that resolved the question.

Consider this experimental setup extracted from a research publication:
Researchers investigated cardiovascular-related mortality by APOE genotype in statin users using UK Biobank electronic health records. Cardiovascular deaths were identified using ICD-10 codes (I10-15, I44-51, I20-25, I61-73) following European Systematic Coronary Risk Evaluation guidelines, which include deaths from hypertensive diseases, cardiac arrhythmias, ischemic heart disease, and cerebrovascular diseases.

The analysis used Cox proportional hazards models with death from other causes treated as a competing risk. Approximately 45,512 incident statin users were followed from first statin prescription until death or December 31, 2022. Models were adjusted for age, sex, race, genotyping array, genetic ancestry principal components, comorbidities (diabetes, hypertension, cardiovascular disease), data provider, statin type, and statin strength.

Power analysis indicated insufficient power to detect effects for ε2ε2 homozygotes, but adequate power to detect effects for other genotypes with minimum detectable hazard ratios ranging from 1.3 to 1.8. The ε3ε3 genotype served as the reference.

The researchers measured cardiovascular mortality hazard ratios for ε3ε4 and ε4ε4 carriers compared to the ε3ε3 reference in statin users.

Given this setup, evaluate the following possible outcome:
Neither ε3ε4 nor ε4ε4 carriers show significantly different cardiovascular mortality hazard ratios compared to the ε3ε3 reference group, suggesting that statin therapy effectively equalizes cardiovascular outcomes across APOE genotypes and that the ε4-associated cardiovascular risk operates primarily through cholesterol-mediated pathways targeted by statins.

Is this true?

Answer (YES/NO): NO